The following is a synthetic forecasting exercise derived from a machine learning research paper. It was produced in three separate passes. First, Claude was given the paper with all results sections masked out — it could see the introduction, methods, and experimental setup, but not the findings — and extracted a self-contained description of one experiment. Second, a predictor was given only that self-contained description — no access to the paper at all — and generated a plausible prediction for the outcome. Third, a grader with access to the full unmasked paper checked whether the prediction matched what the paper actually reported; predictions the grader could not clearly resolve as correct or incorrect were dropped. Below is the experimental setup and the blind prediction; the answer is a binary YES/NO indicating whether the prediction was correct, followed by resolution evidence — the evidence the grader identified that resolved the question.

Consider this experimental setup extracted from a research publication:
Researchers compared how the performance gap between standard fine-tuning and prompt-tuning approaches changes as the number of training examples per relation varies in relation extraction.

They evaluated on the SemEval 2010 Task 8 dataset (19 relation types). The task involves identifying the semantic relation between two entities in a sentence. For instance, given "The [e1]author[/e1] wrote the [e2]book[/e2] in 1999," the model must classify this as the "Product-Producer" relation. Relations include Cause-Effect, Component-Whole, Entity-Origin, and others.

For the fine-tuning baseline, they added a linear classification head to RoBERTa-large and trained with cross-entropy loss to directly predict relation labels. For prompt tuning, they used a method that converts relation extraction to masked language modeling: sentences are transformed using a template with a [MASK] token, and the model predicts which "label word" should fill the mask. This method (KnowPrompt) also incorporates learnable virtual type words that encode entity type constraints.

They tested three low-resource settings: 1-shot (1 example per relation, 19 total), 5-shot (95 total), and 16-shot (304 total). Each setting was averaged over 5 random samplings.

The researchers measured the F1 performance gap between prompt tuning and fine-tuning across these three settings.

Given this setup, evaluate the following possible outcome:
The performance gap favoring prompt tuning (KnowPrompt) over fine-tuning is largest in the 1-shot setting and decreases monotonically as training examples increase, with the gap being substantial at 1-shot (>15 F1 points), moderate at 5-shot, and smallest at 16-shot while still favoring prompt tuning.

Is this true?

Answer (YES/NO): NO